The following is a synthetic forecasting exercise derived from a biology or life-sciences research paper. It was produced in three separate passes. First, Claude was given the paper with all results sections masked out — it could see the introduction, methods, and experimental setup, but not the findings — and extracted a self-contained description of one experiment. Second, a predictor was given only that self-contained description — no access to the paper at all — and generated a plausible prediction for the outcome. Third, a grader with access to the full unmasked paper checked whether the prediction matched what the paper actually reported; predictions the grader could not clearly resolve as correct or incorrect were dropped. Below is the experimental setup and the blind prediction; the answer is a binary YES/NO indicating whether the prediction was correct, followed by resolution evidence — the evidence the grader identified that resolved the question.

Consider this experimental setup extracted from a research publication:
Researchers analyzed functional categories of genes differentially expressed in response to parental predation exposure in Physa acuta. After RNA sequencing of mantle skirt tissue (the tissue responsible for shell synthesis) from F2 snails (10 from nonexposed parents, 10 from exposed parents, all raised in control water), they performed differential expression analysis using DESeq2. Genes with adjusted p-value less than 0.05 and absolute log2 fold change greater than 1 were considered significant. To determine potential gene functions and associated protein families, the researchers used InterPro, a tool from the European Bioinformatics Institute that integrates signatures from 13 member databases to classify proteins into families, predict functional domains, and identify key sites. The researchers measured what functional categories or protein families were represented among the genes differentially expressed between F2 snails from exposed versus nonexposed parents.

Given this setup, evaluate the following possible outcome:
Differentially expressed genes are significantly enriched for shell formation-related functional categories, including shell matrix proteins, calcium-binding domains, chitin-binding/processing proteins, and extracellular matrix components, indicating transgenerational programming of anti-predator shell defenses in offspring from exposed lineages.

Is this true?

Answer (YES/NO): NO